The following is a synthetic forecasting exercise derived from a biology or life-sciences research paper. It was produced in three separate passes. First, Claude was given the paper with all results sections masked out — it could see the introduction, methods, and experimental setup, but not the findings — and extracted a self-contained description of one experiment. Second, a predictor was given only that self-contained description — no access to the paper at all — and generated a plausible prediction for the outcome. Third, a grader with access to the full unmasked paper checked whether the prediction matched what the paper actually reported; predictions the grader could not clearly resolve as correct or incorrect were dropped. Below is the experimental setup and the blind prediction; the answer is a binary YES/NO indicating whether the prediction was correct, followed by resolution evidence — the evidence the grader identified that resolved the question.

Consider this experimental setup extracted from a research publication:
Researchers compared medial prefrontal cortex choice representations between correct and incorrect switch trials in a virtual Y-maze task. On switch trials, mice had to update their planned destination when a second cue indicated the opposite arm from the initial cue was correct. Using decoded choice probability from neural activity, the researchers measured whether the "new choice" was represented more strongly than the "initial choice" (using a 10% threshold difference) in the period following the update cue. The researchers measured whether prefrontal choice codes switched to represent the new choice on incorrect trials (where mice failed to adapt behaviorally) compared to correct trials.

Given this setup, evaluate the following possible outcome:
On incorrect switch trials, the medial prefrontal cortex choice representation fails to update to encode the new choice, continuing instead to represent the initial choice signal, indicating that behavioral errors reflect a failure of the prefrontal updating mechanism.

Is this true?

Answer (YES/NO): NO